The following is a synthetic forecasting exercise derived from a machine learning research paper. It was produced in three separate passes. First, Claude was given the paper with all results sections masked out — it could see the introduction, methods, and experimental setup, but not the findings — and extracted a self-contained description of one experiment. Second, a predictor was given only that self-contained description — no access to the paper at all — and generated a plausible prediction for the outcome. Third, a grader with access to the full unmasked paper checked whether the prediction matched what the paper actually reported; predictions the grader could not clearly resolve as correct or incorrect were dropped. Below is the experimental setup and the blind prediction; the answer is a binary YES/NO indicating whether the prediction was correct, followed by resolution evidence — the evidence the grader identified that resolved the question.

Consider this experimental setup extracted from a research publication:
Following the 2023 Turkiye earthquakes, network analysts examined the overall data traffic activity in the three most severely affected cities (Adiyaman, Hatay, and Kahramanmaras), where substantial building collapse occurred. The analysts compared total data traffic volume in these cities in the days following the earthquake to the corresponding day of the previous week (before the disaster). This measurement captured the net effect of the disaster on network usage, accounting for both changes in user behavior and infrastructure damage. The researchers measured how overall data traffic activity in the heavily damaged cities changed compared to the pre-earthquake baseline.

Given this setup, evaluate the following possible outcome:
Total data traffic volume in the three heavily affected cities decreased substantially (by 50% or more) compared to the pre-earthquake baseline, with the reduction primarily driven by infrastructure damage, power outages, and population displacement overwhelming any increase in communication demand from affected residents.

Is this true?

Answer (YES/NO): NO